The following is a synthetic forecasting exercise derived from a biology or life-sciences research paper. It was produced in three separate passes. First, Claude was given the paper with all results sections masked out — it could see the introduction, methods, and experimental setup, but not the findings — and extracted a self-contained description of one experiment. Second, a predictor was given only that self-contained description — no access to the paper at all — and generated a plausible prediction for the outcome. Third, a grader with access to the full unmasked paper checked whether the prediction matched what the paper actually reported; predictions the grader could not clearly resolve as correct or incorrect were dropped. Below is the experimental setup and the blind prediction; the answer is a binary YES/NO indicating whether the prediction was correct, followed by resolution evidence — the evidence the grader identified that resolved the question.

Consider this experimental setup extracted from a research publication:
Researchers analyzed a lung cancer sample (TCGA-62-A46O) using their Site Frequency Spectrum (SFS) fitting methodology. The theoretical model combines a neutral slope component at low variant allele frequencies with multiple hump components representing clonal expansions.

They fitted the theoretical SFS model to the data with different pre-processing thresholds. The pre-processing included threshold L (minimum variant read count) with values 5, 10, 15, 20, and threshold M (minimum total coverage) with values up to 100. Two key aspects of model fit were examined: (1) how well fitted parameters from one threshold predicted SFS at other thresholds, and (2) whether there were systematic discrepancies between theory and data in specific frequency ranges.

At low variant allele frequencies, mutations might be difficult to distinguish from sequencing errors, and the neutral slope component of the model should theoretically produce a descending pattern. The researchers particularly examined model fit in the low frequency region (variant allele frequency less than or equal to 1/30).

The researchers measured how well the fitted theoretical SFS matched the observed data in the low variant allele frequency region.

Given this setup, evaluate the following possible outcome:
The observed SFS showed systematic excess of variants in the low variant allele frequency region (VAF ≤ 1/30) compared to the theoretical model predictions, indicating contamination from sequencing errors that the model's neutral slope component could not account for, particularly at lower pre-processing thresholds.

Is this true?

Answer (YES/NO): NO